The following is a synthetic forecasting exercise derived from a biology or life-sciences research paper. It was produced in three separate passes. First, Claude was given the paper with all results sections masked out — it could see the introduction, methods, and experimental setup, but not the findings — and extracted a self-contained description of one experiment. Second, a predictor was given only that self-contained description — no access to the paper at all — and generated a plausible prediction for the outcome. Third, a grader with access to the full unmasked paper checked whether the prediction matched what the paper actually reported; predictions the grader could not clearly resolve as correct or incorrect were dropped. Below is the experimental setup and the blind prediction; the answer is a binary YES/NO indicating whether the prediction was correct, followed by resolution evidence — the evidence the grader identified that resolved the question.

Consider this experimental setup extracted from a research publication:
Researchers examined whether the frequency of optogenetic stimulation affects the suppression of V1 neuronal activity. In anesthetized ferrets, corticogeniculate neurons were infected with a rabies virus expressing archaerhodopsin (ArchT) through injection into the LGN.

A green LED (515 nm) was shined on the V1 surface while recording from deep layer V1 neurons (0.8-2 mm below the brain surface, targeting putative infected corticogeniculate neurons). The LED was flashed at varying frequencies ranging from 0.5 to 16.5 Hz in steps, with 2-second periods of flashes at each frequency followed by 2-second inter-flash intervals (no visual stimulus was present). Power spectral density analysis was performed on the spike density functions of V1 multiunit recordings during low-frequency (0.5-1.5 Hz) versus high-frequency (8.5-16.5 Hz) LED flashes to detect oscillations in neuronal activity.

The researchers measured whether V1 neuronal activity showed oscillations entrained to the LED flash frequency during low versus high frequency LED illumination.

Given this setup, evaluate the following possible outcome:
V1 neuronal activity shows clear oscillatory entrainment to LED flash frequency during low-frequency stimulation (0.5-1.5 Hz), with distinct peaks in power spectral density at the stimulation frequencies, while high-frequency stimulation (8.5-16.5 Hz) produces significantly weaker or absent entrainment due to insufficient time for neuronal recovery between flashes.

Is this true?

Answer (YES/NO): NO